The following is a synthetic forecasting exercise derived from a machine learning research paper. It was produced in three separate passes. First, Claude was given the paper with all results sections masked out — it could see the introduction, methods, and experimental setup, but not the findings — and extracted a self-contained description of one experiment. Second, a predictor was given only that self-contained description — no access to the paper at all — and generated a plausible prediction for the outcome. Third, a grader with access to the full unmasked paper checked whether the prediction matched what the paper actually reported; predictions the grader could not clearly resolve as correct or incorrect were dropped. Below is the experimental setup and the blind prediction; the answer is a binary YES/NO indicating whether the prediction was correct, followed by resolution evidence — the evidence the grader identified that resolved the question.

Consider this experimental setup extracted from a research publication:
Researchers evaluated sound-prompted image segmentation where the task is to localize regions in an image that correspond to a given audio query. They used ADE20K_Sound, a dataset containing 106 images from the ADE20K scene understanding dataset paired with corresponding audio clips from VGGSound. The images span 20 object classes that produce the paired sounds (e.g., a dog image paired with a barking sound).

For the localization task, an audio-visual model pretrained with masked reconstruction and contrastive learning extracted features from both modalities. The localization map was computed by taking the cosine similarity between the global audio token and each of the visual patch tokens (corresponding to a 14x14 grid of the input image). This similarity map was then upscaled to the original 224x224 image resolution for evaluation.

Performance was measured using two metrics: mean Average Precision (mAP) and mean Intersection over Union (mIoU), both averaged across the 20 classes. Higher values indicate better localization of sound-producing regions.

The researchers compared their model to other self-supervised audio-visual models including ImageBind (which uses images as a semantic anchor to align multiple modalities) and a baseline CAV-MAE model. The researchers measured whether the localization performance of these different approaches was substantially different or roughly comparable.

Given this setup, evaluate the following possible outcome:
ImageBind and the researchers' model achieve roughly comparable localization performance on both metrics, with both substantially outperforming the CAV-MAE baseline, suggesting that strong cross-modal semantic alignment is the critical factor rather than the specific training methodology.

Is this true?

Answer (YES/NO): NO